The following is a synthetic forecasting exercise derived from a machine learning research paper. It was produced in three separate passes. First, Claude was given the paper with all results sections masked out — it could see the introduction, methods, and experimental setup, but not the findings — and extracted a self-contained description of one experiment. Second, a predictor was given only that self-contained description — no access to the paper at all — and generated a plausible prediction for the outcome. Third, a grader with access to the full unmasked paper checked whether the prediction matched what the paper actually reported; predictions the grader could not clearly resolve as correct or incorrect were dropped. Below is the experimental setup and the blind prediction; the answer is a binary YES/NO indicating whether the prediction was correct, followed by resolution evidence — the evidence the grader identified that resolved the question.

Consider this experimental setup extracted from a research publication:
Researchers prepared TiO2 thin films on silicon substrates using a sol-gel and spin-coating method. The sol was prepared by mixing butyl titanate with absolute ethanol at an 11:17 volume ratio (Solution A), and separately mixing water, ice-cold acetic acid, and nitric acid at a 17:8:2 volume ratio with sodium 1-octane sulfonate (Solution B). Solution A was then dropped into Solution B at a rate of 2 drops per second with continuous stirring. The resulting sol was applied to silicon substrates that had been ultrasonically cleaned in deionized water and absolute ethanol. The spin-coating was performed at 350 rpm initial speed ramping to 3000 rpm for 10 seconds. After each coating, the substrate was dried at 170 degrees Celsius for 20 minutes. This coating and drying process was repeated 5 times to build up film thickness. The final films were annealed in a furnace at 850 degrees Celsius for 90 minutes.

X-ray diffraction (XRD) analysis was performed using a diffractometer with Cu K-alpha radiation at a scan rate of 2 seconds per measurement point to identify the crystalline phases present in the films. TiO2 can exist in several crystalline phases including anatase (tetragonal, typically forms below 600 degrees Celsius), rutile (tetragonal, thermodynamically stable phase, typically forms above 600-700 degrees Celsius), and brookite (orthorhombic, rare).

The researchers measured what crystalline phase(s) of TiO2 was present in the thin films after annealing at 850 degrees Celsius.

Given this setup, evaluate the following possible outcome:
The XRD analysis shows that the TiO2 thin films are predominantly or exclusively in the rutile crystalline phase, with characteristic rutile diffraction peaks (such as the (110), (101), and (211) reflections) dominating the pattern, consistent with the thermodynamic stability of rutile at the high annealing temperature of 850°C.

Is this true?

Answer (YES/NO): NO